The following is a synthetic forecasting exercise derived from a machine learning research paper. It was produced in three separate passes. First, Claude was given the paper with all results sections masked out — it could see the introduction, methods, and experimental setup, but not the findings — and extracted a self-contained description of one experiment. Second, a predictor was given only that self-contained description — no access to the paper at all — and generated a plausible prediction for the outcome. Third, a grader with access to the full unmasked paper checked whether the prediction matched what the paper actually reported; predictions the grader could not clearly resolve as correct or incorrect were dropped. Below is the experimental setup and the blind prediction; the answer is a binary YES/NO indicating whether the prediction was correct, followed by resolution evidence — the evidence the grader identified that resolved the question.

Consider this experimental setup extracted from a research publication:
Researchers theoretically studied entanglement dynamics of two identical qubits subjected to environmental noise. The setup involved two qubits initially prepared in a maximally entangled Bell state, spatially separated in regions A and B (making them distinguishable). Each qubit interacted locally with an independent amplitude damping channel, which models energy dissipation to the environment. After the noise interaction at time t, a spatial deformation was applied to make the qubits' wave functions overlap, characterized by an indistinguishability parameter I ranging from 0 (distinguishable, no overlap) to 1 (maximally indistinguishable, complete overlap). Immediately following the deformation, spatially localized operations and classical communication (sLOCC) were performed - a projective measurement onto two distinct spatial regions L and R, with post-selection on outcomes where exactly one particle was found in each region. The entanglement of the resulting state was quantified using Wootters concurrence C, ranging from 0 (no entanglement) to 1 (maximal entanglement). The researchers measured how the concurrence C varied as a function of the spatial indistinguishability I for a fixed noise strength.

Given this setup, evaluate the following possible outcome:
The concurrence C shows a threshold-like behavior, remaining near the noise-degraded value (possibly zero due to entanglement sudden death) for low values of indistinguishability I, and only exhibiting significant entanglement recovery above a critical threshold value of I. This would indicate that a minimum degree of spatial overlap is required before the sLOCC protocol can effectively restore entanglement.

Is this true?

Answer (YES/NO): NO